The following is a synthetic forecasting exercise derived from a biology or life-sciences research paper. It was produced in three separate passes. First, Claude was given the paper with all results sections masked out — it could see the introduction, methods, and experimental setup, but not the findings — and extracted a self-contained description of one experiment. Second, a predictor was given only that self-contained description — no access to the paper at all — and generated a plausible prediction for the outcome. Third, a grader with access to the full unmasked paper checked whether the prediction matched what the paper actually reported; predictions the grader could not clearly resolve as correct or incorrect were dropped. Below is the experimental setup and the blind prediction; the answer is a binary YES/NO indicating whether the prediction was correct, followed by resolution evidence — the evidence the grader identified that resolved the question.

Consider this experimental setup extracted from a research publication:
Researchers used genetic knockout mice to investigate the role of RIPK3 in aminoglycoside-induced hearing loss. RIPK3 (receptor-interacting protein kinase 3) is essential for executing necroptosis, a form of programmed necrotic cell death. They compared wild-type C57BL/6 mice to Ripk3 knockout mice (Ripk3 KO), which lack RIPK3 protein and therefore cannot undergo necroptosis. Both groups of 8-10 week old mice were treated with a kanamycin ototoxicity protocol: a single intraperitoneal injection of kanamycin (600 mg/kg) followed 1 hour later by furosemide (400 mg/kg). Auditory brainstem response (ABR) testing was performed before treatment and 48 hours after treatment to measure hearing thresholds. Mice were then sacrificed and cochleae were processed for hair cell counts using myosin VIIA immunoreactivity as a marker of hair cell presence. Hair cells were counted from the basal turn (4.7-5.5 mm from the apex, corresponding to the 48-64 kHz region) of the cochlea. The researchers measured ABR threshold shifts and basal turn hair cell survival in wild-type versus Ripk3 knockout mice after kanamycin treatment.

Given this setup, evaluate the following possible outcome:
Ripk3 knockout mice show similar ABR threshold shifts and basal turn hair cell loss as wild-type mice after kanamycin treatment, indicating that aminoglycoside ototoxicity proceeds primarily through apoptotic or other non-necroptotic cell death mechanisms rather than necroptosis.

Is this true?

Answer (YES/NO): NO